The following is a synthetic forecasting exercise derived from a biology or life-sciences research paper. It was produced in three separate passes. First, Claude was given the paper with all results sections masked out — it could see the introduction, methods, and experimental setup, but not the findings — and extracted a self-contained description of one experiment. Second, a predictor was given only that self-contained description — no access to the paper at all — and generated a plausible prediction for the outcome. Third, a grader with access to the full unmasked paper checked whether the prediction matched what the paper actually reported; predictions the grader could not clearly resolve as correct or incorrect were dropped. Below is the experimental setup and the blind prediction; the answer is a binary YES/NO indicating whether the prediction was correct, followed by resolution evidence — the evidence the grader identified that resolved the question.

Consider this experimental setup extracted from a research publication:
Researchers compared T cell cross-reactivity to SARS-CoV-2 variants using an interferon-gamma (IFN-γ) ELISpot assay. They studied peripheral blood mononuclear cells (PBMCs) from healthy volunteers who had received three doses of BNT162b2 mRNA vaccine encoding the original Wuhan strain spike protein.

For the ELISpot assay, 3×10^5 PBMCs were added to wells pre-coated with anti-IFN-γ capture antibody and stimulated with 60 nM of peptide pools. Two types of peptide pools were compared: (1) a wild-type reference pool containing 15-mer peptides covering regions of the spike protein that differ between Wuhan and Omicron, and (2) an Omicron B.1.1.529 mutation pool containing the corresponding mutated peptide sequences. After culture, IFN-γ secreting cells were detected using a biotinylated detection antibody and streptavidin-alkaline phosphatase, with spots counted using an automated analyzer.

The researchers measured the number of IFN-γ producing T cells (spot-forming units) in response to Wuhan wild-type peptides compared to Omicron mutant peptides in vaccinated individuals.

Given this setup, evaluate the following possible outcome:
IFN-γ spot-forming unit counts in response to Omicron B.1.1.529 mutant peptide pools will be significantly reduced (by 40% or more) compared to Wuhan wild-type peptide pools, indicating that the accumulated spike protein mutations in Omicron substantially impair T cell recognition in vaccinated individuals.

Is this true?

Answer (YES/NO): NO